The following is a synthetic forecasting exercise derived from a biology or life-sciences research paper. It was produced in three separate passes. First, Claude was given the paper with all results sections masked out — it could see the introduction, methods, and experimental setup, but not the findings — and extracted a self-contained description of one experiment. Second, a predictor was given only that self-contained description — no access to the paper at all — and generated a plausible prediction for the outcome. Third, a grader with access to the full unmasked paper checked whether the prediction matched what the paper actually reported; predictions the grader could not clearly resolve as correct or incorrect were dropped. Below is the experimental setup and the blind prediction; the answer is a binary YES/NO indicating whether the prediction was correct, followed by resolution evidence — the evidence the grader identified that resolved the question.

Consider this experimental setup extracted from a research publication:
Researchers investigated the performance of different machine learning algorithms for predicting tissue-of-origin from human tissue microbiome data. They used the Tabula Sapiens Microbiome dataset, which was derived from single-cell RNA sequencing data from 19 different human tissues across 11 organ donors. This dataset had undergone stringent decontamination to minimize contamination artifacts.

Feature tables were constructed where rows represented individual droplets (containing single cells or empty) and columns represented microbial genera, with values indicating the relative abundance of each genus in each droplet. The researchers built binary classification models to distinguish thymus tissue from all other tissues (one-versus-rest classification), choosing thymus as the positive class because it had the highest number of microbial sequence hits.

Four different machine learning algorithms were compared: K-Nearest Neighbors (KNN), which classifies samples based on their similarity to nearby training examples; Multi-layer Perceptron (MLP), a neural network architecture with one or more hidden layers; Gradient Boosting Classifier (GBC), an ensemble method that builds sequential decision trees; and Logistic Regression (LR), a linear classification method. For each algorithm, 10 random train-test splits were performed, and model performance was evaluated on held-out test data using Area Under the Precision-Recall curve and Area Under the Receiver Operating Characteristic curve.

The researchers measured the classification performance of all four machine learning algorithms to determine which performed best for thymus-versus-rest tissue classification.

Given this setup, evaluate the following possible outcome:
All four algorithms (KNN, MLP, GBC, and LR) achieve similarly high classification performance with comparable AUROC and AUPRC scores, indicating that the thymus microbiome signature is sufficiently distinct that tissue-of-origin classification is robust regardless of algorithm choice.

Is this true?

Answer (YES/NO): YES